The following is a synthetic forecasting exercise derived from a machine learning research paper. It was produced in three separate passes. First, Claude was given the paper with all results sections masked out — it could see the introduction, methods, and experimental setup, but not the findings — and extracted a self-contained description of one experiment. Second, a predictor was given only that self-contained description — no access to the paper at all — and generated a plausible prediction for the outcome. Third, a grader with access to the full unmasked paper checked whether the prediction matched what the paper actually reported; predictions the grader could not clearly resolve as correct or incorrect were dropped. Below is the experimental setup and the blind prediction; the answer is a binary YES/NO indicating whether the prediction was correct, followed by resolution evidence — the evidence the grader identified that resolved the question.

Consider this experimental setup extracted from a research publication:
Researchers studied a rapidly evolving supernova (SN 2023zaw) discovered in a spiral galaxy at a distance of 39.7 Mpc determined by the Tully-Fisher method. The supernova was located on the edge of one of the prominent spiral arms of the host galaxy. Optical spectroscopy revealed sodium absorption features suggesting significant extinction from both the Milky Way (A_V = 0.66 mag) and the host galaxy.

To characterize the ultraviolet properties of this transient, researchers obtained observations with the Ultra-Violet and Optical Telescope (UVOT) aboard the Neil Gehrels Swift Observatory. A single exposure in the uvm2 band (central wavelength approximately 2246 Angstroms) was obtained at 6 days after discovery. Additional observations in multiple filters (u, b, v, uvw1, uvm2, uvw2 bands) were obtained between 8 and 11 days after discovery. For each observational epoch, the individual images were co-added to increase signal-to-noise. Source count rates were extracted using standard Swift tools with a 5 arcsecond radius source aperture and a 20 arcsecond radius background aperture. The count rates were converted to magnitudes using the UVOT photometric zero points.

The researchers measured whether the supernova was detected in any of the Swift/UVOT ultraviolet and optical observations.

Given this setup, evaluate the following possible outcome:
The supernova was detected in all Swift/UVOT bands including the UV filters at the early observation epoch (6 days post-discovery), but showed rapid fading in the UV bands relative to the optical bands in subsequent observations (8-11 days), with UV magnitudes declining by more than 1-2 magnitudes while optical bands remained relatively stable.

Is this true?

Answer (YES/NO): NO